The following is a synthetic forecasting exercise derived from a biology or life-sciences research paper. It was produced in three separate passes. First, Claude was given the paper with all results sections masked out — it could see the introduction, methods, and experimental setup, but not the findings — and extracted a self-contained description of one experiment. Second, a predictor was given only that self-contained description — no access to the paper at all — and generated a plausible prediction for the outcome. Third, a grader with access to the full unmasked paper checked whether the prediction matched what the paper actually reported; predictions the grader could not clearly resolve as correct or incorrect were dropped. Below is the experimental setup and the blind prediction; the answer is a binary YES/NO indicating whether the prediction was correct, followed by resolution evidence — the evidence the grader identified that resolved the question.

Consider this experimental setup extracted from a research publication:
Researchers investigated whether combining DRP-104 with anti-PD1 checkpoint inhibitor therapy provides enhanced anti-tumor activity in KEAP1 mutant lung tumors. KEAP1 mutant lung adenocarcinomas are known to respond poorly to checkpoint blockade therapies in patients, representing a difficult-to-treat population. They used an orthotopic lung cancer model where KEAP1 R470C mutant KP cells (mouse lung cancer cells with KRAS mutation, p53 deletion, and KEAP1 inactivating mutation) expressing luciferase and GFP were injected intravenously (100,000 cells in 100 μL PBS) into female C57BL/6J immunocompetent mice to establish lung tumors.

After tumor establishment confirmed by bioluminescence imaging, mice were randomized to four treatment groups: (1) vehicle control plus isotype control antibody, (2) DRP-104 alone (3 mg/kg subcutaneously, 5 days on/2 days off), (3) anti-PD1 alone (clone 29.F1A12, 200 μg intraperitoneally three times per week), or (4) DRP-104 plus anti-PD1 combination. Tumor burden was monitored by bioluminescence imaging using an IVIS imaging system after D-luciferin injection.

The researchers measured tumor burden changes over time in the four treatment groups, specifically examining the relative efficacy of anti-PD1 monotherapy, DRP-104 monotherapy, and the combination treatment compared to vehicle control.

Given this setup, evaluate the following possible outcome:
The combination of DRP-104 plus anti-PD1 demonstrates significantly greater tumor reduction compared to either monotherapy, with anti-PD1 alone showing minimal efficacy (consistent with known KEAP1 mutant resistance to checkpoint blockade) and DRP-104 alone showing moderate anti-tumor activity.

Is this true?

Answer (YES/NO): YES